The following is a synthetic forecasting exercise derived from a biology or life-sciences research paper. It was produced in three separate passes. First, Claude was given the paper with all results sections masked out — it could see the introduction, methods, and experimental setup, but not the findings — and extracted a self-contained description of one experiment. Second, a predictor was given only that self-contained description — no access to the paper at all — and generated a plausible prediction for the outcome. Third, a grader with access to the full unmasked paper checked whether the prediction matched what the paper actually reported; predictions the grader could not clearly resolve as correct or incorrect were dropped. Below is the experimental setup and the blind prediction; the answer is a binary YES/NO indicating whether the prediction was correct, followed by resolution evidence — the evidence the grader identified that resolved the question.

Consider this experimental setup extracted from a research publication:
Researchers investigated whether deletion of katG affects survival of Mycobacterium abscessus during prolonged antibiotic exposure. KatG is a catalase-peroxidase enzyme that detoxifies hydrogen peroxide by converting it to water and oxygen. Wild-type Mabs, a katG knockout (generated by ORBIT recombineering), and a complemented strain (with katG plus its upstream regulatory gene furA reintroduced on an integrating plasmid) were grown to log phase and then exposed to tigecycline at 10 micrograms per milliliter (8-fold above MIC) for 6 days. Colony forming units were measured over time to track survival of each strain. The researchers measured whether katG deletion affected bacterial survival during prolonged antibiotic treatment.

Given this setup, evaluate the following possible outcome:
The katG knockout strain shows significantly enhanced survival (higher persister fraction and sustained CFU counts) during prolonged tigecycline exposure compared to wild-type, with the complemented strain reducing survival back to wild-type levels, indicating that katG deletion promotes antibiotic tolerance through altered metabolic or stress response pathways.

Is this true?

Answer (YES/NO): NO